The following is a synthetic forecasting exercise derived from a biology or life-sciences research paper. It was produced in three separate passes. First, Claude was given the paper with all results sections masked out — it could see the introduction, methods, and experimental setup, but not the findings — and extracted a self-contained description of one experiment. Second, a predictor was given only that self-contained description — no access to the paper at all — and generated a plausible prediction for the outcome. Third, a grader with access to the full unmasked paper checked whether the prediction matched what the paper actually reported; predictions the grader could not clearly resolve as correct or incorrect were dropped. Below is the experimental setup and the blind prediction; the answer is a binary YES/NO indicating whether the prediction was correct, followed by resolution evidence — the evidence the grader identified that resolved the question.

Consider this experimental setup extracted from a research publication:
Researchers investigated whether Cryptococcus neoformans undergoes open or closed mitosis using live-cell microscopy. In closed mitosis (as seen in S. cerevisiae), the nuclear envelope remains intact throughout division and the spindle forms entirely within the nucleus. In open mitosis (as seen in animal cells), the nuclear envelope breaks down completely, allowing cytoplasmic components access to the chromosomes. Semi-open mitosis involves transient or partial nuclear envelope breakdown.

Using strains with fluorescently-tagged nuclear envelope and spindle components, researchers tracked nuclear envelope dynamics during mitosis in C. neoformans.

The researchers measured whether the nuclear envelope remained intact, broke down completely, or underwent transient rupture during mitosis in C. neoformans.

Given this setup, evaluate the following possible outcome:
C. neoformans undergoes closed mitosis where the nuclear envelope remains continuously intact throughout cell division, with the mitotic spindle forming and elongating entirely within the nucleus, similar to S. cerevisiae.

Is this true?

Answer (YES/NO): NO